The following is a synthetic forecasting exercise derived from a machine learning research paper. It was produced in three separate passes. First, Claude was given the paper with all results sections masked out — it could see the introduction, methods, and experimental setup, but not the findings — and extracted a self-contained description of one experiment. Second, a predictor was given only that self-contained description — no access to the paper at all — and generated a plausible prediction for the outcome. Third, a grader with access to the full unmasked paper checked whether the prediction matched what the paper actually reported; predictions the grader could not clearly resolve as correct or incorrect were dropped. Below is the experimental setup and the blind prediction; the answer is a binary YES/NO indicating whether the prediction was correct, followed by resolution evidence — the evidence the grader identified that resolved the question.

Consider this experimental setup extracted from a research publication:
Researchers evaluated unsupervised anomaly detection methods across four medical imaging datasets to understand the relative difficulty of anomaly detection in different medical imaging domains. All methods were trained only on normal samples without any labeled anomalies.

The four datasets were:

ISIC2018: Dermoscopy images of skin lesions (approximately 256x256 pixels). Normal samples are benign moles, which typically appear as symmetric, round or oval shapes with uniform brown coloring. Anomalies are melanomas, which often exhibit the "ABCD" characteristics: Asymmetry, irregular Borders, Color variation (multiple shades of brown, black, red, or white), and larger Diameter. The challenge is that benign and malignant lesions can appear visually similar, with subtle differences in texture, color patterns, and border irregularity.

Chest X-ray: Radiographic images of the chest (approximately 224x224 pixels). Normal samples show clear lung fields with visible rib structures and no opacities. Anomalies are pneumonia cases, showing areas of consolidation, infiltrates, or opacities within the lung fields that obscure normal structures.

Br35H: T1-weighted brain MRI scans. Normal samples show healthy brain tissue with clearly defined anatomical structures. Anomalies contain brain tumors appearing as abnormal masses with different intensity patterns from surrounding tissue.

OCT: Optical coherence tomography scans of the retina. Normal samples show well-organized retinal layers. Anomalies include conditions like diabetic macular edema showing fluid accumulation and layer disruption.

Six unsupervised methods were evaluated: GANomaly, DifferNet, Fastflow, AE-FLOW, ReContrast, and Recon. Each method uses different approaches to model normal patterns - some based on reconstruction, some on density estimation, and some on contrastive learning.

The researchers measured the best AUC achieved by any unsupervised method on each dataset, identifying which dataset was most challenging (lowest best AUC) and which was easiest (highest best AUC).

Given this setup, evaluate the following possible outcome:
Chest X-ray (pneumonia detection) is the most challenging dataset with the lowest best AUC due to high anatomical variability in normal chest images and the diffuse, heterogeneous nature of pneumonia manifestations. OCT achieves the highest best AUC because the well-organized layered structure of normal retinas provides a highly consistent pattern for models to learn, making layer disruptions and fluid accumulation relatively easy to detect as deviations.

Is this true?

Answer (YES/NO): NO